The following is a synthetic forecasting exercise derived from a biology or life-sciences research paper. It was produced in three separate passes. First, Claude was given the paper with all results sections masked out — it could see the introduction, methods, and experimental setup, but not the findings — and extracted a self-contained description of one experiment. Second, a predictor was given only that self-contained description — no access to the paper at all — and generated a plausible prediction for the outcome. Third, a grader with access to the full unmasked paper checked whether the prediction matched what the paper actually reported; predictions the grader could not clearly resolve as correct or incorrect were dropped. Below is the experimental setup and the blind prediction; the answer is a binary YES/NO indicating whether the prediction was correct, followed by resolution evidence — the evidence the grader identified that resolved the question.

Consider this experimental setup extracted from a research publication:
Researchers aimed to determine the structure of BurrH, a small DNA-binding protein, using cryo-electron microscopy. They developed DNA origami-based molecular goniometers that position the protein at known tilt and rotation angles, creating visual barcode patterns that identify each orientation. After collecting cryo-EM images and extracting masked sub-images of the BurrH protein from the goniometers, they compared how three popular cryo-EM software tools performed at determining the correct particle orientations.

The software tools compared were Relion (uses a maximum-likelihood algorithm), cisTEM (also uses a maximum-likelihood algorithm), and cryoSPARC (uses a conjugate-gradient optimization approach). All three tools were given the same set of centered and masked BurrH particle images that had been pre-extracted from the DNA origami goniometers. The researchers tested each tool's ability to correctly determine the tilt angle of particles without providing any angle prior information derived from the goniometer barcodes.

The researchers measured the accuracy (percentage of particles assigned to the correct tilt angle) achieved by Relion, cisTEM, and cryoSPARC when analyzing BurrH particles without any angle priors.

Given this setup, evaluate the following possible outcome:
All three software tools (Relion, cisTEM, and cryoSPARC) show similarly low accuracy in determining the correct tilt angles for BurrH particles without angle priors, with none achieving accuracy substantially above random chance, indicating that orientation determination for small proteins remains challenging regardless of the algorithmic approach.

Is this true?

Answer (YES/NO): NO